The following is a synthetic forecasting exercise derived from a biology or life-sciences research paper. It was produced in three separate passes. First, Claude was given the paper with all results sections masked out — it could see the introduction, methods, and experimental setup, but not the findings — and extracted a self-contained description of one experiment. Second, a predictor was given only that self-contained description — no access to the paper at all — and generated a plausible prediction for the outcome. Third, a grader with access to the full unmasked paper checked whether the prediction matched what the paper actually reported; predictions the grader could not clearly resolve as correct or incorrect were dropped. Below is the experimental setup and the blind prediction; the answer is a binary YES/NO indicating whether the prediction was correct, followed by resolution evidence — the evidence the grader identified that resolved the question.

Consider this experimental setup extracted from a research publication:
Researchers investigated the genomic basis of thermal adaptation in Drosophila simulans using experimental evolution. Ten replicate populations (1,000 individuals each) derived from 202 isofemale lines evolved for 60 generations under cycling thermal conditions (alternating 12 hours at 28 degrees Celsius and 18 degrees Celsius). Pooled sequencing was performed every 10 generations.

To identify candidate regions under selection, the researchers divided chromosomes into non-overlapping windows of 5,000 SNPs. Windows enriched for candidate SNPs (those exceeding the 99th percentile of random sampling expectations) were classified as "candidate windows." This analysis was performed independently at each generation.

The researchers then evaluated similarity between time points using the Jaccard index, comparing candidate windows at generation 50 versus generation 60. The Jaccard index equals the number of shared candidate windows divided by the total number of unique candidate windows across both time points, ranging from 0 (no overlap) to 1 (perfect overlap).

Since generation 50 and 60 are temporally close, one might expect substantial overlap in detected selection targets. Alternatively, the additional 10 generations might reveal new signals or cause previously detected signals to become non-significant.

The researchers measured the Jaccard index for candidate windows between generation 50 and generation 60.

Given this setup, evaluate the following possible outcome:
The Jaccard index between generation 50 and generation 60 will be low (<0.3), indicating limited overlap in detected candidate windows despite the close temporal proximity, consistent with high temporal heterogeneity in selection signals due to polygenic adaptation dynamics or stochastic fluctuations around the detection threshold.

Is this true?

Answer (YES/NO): NO